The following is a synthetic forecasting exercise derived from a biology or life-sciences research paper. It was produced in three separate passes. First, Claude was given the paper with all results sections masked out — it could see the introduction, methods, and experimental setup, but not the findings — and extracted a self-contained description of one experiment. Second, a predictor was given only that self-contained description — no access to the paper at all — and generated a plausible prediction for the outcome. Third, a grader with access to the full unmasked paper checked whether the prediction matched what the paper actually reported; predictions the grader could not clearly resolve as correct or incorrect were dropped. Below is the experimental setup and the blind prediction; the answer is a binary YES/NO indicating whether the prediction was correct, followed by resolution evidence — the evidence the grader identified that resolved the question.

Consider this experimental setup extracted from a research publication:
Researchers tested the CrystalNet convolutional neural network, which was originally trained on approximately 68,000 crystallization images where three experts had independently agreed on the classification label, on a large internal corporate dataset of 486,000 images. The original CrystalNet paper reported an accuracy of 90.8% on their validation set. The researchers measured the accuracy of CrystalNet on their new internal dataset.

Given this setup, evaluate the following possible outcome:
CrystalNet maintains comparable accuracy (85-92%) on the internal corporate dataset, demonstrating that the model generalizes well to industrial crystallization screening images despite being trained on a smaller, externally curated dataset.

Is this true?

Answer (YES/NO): NO